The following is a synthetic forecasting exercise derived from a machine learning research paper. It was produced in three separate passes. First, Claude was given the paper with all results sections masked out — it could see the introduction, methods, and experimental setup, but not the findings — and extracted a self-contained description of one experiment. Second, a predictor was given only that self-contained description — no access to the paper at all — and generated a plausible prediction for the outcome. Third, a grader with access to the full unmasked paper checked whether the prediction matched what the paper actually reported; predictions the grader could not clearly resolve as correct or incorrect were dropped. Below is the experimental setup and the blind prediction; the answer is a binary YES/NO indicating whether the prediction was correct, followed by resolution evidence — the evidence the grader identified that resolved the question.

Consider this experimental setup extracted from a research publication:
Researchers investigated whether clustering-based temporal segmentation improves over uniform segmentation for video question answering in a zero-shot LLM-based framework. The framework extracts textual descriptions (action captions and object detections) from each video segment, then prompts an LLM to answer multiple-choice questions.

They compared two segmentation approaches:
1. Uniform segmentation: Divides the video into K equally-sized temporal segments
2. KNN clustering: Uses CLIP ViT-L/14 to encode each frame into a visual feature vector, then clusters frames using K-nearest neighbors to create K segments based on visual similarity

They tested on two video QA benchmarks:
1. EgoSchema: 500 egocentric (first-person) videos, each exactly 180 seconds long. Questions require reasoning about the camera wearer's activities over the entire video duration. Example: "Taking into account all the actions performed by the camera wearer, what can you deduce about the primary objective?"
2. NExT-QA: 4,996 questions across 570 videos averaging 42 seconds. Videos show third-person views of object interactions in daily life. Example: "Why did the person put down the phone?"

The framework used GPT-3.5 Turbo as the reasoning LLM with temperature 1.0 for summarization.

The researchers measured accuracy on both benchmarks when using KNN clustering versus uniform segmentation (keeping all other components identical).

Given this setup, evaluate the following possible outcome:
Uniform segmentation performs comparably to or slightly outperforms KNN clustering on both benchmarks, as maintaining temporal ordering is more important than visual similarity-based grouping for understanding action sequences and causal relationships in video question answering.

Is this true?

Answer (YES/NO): NO